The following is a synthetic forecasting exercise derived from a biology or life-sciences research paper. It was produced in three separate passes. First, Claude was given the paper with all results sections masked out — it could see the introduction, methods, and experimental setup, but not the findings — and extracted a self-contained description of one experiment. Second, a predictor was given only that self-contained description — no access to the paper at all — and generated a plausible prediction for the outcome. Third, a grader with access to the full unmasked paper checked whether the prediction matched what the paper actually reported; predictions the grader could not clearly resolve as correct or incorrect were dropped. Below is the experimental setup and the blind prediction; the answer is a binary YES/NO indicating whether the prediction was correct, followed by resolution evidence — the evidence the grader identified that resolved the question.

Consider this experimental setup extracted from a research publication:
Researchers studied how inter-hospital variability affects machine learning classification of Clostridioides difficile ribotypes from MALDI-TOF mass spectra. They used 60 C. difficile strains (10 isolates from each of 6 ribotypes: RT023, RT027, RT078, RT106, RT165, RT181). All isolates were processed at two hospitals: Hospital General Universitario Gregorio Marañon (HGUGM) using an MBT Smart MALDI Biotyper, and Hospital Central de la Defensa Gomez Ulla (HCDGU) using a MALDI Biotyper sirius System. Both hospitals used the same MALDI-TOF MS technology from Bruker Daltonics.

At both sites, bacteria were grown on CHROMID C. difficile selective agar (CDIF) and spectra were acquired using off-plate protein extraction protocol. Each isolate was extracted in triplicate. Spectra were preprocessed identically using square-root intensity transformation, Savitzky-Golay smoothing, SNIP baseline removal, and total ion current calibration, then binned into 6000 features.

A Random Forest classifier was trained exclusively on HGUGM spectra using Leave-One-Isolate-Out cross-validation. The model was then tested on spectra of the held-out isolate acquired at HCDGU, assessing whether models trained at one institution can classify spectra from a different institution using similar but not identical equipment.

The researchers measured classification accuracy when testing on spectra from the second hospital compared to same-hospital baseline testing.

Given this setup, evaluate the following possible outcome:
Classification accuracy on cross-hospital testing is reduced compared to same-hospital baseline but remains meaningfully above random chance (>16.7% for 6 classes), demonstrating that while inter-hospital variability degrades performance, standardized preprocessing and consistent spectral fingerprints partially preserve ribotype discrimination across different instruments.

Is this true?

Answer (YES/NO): YES